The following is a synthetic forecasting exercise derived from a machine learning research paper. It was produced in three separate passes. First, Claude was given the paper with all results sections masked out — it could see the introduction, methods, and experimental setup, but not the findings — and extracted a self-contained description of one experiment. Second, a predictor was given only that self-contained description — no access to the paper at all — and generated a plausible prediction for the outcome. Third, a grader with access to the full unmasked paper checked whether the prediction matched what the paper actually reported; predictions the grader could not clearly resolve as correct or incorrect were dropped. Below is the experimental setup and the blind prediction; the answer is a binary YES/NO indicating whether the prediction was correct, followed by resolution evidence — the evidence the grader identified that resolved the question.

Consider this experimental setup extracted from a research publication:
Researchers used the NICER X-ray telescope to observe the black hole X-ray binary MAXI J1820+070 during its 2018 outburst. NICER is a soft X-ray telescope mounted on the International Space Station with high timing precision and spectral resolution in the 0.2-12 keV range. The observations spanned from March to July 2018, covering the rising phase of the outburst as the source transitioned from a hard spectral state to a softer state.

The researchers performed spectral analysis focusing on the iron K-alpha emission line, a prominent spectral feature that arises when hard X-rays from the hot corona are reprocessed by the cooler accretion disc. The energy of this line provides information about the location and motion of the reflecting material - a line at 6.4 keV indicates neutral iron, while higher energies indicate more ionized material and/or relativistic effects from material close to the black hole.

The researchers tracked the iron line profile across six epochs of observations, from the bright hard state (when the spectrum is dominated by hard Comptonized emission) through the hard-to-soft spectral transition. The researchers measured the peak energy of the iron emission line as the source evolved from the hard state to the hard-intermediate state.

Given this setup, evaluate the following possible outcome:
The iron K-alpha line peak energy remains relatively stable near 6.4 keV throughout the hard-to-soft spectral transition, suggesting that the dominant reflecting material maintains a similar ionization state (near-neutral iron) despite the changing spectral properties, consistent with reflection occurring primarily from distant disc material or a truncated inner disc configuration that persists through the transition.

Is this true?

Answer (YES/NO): NO